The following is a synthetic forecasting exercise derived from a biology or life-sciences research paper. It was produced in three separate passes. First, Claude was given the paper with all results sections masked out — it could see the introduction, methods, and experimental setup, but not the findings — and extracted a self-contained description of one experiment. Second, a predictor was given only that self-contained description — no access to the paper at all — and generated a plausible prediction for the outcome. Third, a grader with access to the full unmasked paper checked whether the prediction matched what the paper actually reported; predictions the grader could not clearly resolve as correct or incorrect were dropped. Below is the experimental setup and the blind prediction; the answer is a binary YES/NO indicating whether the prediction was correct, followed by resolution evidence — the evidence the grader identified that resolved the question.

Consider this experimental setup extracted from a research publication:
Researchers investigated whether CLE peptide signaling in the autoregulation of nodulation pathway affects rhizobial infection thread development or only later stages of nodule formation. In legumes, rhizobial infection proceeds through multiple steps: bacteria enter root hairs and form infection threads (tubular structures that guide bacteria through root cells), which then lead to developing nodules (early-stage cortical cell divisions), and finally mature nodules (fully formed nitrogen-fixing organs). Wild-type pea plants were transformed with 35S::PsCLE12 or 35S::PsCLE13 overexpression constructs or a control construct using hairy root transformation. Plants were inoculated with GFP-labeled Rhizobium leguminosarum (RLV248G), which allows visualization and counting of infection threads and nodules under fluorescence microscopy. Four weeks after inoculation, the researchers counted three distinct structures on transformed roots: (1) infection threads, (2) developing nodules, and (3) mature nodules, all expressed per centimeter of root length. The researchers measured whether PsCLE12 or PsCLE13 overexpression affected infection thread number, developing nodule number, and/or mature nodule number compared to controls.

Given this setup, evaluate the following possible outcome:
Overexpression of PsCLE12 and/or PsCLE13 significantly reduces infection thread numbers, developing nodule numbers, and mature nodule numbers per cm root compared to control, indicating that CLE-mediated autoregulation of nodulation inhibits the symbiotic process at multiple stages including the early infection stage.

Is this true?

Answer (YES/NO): NO